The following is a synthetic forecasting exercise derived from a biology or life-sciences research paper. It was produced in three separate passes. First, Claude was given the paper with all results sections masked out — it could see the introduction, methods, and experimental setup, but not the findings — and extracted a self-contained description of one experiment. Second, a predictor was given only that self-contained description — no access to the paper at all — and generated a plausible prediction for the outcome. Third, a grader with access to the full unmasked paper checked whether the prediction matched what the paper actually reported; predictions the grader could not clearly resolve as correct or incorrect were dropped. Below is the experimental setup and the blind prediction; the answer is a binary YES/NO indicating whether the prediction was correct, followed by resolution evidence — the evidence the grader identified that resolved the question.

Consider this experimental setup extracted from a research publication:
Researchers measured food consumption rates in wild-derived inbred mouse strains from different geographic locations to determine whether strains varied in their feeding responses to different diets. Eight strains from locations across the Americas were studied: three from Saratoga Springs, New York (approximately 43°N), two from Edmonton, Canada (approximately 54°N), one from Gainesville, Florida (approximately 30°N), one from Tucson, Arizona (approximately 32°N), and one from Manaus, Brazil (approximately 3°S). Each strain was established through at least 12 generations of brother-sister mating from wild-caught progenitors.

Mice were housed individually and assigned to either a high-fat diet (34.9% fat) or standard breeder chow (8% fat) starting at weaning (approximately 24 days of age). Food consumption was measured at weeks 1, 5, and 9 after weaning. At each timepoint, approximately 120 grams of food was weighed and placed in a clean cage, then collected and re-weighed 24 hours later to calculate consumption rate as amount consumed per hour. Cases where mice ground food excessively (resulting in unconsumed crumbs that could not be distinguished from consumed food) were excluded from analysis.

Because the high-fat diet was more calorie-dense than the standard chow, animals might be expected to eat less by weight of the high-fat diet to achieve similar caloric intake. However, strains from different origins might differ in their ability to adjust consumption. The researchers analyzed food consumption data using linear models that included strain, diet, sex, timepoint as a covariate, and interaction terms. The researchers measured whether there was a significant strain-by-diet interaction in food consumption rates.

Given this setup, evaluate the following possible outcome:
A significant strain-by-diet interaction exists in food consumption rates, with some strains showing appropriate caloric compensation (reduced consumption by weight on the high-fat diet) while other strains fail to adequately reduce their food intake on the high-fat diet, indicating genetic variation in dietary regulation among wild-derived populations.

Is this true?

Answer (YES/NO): NO